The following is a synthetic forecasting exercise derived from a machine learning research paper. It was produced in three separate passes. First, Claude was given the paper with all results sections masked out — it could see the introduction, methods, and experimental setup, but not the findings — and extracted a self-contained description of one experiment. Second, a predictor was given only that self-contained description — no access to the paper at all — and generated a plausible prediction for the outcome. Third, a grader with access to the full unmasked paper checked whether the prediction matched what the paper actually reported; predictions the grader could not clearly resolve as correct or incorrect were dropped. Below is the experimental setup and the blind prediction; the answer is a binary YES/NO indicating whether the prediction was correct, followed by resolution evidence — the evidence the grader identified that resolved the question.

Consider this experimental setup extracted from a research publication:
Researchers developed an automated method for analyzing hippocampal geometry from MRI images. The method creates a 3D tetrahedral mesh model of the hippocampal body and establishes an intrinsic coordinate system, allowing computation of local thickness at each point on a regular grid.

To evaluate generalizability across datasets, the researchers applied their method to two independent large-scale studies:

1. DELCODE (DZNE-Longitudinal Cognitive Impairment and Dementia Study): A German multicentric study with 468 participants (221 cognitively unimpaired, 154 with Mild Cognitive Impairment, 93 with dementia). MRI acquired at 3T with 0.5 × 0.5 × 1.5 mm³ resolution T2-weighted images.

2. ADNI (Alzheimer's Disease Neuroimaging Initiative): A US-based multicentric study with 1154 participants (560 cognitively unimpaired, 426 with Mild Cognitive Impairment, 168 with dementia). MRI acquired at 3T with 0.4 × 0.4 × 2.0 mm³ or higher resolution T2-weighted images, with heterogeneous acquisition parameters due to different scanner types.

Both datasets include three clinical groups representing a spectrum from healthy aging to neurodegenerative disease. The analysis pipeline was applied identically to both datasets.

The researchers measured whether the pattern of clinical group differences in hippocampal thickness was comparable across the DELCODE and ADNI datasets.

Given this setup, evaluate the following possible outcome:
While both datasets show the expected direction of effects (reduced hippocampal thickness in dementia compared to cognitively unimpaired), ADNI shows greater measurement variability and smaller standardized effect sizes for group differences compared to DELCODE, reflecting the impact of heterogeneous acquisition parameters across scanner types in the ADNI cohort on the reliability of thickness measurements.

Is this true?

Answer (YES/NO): NO